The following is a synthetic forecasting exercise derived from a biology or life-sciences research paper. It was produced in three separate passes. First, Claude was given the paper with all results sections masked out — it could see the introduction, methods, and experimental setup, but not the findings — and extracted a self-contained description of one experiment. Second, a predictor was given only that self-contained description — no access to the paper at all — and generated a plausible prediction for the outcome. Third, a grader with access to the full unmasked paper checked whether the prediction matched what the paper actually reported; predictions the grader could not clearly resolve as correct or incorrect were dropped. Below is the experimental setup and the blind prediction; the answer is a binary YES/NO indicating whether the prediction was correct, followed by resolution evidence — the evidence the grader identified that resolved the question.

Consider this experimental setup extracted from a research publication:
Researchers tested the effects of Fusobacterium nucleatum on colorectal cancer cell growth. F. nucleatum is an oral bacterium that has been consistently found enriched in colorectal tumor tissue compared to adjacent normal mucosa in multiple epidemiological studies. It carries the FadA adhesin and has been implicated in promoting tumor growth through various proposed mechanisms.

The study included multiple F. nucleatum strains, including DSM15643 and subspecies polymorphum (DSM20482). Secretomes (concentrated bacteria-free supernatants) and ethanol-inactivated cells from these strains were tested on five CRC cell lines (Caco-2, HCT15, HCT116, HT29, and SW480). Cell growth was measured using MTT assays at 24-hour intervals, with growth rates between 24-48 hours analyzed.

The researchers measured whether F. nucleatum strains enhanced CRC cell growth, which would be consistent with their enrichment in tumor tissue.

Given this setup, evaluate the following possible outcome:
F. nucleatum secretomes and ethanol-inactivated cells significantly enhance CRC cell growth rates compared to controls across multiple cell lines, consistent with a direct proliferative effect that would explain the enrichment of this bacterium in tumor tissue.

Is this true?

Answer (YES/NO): NO